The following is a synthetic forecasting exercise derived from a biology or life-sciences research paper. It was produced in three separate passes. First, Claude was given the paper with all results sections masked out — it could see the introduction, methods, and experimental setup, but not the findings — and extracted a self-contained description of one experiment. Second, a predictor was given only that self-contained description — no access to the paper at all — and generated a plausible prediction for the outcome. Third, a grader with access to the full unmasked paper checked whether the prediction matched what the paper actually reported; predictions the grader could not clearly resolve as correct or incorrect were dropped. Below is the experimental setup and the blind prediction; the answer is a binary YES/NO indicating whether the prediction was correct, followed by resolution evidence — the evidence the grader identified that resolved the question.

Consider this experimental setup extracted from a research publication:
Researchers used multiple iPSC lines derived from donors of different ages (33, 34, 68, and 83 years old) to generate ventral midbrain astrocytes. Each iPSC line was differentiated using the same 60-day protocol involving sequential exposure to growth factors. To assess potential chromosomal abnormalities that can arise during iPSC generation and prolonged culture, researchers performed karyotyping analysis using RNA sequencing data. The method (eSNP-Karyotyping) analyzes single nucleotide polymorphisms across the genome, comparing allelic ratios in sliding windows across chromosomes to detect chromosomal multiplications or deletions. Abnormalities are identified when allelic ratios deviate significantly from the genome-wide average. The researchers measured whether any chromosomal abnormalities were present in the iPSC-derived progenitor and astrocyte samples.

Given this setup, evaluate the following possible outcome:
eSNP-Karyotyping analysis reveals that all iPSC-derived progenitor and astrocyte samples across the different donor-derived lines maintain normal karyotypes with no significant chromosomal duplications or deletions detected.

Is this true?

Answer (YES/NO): NO